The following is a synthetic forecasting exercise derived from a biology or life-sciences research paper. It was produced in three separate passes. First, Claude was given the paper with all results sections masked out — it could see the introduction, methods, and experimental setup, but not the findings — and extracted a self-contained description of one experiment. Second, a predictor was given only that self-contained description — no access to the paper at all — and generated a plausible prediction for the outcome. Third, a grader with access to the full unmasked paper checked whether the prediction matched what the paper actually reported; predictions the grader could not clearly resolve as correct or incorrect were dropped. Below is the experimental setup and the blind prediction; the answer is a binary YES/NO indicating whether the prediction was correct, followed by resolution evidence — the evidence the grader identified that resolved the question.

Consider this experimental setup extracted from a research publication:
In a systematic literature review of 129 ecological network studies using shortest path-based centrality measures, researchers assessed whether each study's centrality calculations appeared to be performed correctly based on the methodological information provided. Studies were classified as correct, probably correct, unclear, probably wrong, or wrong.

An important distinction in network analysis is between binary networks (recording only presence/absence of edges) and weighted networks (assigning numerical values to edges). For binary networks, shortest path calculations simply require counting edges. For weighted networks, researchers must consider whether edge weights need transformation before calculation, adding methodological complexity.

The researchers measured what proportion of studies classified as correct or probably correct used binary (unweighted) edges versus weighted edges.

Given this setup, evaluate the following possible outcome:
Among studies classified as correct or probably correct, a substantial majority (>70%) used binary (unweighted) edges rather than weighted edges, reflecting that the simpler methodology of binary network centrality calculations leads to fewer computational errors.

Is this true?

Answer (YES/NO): NO